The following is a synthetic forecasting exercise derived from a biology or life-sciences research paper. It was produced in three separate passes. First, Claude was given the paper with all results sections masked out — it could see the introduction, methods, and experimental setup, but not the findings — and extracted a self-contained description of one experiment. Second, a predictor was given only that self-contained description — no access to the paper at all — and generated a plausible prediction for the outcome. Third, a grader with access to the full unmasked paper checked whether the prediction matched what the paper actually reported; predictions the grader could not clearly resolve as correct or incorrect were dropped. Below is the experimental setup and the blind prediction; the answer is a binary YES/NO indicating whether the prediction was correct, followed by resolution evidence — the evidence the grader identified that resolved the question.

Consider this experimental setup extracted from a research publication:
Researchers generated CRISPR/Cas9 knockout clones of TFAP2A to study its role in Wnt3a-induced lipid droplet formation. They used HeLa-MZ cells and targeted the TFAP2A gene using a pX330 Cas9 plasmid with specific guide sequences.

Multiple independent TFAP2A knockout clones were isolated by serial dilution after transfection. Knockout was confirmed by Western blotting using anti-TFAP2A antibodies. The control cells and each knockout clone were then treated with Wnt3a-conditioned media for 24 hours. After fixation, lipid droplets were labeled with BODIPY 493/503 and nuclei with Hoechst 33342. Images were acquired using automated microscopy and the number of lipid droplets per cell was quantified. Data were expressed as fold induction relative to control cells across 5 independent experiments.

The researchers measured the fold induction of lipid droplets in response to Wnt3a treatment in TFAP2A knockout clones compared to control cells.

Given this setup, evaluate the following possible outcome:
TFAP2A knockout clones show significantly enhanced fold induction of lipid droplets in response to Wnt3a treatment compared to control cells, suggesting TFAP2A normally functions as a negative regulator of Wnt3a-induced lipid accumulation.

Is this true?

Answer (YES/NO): NO